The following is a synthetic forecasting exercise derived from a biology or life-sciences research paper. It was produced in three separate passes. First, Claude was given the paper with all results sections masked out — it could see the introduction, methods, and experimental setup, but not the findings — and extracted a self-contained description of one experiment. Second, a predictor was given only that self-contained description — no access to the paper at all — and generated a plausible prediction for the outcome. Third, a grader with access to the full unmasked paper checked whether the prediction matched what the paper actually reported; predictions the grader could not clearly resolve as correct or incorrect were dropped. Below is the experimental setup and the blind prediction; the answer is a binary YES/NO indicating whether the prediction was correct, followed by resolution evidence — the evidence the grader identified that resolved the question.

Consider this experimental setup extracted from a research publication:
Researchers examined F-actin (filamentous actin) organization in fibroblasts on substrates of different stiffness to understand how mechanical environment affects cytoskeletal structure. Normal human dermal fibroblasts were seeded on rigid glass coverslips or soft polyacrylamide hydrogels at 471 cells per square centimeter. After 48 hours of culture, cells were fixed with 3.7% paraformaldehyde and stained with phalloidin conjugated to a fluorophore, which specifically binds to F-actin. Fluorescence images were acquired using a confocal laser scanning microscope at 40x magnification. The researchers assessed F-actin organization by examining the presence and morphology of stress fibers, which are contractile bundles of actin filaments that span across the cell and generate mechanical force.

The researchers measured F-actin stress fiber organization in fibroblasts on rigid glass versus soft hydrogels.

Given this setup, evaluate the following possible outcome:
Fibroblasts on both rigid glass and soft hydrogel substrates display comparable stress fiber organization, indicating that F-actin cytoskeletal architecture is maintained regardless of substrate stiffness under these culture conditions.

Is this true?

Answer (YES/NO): NO